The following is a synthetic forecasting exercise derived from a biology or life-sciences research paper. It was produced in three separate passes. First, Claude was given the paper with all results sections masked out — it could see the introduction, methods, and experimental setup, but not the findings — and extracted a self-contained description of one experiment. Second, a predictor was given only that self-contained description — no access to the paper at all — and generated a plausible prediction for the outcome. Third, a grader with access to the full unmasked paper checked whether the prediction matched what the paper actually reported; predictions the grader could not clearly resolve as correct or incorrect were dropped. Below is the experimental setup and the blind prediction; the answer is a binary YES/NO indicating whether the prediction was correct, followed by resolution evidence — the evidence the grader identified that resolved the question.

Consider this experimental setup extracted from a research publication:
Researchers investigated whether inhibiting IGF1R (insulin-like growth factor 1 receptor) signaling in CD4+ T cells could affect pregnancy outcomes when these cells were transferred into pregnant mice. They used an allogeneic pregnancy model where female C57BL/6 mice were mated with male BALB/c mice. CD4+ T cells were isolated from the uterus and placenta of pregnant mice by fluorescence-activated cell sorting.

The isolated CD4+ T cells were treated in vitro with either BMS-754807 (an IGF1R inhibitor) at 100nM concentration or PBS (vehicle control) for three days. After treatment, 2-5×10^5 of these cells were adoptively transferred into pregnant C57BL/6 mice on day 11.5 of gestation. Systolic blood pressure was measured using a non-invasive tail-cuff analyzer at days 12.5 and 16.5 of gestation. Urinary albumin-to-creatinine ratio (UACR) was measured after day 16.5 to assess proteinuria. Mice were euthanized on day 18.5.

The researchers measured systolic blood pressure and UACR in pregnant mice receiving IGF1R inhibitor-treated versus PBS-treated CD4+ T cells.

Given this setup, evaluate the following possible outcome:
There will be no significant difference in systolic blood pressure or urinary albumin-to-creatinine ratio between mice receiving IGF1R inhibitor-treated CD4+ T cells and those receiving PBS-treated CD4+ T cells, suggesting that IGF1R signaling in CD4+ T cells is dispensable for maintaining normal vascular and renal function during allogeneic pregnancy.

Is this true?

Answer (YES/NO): NO